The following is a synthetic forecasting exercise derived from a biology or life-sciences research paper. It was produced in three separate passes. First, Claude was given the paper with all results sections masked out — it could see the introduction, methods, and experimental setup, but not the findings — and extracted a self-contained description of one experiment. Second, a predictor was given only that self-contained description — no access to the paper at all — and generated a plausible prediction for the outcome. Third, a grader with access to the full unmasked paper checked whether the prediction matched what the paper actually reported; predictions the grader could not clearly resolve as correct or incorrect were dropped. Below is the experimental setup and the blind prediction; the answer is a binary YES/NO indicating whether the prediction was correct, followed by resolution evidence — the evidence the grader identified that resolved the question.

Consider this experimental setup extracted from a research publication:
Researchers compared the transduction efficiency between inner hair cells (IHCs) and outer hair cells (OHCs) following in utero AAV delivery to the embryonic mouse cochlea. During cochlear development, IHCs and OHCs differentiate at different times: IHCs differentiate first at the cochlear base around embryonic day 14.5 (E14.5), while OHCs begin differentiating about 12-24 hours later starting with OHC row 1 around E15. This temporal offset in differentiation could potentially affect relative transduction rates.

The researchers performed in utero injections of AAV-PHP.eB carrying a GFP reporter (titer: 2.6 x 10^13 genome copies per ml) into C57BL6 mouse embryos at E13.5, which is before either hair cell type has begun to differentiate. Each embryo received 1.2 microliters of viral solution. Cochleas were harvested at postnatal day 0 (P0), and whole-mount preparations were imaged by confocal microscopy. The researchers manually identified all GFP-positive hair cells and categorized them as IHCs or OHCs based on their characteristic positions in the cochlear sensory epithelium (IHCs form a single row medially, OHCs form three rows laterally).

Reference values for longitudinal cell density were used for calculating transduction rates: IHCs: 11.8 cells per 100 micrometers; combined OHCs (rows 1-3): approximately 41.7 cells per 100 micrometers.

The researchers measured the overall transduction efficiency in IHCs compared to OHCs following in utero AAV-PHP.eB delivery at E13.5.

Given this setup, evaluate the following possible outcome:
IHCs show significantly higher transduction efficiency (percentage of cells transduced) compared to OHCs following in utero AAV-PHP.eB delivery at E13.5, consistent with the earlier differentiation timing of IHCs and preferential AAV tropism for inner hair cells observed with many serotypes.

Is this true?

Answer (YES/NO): YES